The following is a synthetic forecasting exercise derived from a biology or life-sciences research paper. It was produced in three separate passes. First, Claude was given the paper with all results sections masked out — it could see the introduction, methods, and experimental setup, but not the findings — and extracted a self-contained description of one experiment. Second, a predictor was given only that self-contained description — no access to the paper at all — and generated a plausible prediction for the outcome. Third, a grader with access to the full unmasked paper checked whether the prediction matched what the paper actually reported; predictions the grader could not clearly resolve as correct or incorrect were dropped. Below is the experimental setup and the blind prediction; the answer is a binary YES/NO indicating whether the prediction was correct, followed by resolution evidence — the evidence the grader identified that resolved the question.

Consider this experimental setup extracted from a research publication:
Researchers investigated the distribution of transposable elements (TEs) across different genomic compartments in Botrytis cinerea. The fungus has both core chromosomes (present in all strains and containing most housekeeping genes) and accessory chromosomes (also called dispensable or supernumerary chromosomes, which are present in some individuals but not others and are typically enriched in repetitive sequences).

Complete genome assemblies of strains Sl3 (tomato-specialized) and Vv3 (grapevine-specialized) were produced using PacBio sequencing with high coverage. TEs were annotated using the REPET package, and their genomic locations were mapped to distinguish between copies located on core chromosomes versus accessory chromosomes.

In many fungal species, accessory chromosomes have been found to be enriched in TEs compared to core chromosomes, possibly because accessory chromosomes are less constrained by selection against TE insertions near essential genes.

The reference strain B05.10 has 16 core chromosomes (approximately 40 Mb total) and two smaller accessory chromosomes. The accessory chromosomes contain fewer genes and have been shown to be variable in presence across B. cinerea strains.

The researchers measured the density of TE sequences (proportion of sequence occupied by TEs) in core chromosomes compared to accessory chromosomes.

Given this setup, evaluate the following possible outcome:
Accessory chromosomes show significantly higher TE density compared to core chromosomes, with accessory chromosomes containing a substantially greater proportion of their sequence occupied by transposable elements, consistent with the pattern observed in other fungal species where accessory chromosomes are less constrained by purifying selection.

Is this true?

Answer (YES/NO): YES